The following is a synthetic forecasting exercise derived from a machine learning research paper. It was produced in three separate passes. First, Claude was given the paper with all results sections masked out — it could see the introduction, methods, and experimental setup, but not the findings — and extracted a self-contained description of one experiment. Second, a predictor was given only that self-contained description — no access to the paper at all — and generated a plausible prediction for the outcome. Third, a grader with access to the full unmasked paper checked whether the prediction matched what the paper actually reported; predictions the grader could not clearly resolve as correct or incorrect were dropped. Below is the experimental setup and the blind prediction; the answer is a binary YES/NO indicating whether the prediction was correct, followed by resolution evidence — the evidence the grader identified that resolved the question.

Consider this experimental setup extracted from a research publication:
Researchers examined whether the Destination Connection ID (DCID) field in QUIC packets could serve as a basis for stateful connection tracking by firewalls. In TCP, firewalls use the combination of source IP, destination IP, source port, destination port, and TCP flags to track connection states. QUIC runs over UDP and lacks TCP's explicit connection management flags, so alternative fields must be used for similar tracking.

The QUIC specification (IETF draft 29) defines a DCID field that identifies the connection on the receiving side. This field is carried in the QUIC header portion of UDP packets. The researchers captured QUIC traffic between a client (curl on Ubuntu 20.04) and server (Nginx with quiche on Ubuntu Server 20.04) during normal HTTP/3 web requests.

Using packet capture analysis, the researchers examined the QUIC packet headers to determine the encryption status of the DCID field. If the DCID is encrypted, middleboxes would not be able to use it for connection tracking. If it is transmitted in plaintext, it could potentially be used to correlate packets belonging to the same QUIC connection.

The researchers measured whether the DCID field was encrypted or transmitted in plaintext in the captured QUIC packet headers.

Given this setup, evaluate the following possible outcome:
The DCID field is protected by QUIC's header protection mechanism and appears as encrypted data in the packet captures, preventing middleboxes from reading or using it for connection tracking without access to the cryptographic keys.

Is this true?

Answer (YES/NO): NO